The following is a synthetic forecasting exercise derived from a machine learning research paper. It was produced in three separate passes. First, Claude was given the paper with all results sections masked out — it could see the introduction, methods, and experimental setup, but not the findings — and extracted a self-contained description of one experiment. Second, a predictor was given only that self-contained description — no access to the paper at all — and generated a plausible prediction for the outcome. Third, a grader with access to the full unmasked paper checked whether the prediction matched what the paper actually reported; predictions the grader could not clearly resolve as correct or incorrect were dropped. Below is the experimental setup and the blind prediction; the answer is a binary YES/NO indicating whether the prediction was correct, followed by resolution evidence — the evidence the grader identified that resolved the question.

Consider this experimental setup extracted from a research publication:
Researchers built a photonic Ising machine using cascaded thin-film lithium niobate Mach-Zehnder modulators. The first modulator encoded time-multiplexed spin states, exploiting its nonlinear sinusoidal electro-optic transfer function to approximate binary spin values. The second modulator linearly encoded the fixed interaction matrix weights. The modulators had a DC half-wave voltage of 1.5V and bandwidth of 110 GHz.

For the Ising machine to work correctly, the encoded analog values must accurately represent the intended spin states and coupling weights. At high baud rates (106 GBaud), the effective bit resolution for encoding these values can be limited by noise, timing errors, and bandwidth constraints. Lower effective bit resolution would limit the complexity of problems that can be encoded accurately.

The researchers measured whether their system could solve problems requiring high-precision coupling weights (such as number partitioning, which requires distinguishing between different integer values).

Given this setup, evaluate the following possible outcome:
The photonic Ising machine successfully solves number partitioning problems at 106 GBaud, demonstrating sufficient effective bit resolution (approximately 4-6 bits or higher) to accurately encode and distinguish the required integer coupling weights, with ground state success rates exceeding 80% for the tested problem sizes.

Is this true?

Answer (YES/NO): NO